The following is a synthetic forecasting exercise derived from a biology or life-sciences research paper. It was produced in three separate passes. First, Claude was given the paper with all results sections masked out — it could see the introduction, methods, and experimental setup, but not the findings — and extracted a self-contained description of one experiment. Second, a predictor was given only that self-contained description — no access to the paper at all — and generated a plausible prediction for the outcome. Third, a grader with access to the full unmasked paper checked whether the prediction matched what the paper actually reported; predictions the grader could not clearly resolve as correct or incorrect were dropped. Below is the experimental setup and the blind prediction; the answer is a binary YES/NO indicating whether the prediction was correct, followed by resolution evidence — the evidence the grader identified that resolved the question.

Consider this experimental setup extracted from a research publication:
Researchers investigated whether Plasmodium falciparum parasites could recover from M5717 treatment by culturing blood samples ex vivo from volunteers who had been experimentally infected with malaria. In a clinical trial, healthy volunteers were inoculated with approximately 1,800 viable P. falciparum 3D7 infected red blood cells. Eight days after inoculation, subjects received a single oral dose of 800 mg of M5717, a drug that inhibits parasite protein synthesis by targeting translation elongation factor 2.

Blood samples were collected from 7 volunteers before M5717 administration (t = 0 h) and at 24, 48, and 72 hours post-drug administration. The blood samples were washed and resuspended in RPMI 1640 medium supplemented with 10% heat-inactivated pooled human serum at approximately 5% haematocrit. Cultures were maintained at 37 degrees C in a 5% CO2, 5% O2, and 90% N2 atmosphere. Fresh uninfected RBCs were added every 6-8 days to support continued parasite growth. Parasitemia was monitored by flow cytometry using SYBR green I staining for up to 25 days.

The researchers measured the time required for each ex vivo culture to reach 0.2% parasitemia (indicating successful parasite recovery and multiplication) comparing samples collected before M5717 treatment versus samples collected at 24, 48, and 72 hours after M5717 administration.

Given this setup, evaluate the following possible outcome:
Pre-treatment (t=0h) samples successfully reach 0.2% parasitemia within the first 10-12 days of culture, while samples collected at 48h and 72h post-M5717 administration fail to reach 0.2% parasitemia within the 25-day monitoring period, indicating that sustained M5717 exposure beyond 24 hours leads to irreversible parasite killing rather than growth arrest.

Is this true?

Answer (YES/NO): NO